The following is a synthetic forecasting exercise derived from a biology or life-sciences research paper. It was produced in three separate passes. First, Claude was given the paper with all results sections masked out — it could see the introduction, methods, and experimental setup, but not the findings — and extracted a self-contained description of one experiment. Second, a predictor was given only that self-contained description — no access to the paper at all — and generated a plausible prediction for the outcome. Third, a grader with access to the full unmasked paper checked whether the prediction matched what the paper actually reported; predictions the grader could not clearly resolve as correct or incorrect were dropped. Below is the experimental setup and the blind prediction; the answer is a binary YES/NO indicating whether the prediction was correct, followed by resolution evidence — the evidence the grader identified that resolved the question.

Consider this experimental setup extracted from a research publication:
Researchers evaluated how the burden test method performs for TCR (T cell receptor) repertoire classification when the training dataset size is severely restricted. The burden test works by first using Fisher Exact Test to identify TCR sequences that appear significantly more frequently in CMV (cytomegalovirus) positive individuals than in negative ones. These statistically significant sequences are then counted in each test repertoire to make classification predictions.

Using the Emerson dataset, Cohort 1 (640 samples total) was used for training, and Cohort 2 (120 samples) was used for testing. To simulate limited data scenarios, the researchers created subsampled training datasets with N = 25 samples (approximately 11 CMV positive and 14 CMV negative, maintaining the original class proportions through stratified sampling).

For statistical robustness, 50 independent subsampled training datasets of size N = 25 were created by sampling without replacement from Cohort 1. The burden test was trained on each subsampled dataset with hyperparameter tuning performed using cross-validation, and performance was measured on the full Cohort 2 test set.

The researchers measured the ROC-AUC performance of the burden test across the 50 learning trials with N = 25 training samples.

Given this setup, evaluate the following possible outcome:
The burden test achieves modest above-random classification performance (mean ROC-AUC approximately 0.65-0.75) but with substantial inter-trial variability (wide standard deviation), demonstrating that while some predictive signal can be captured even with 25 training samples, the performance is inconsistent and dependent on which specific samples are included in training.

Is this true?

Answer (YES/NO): NO